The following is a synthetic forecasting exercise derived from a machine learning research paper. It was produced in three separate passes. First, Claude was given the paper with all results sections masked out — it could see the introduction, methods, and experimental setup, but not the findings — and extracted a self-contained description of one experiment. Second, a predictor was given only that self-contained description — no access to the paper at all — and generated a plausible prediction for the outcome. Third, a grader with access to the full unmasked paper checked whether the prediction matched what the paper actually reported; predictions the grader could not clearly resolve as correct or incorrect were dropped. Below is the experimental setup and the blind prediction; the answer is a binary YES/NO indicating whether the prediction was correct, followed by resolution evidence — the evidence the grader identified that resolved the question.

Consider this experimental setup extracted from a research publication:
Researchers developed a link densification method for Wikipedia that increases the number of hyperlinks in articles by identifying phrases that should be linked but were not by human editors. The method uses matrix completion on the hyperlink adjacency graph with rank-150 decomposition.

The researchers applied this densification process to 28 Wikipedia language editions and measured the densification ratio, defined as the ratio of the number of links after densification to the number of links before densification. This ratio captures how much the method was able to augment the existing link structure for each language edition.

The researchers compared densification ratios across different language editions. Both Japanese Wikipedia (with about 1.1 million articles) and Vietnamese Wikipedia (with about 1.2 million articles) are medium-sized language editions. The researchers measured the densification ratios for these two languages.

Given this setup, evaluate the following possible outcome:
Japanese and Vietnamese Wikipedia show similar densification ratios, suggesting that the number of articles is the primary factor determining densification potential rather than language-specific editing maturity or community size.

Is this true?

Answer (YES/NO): NO